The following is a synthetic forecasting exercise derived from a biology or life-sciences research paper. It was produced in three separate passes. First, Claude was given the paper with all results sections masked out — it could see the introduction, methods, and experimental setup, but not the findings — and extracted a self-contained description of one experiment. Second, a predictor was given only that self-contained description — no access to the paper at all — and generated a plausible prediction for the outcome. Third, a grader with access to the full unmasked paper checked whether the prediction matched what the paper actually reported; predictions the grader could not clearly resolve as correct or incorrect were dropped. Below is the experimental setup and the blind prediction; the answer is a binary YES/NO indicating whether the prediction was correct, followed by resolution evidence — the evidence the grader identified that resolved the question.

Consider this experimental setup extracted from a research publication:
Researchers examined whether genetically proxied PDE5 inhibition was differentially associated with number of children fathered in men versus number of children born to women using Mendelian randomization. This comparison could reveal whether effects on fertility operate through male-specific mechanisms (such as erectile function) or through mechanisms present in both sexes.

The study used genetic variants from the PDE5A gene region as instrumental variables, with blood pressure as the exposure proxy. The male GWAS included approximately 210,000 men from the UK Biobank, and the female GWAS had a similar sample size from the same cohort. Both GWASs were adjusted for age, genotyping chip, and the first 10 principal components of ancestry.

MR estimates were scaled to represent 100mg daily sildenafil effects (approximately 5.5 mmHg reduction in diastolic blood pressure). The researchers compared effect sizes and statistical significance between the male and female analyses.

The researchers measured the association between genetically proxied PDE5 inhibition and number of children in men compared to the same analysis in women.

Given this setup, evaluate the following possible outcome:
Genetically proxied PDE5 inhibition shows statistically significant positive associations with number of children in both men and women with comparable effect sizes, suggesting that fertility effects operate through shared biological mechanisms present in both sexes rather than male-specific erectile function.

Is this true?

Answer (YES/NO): NO